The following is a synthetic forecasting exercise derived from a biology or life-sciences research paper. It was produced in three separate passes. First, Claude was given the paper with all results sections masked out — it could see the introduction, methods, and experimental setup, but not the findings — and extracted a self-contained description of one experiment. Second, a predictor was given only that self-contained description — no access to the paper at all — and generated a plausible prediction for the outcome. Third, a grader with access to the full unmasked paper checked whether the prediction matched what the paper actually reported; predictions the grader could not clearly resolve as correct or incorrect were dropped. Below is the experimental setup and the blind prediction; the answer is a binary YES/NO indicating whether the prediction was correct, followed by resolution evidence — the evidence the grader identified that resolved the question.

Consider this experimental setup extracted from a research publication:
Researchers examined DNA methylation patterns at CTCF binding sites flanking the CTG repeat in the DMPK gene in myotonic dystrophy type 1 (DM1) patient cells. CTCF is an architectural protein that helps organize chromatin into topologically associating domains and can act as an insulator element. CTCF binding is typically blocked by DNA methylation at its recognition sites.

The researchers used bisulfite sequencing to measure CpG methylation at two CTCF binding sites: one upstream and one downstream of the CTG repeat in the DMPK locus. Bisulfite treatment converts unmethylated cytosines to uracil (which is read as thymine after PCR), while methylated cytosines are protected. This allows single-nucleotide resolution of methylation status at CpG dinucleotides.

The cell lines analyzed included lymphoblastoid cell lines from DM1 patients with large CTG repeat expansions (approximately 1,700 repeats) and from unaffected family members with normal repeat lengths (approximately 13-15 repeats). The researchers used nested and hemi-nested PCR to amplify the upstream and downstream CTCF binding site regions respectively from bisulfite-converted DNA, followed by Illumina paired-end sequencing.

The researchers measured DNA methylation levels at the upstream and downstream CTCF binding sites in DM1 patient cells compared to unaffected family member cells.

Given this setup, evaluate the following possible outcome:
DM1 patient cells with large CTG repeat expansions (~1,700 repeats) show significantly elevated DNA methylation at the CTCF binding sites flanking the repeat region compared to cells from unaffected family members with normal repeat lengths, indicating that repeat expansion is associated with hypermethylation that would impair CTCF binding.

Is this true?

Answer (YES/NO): YES